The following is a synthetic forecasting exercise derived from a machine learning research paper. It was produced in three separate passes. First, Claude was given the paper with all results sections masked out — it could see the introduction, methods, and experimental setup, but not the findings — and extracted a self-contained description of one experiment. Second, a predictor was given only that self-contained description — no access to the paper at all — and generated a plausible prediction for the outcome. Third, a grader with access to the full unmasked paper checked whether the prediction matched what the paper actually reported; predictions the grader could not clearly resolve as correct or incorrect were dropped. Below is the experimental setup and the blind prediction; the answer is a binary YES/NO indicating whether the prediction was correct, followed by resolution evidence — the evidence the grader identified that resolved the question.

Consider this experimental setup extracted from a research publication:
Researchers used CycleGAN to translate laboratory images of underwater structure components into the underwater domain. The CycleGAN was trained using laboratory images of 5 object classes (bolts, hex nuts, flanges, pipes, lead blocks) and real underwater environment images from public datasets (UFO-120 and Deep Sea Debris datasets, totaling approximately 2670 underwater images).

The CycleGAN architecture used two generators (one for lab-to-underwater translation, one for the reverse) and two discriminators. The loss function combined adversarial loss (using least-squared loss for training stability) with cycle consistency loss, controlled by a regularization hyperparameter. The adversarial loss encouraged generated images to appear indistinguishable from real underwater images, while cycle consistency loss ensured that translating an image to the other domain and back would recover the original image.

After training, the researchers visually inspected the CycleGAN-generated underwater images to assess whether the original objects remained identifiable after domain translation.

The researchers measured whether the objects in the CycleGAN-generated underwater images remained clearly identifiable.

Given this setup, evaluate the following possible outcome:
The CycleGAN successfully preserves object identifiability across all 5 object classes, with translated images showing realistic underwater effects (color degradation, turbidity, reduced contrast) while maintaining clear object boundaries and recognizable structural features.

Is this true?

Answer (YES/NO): NO